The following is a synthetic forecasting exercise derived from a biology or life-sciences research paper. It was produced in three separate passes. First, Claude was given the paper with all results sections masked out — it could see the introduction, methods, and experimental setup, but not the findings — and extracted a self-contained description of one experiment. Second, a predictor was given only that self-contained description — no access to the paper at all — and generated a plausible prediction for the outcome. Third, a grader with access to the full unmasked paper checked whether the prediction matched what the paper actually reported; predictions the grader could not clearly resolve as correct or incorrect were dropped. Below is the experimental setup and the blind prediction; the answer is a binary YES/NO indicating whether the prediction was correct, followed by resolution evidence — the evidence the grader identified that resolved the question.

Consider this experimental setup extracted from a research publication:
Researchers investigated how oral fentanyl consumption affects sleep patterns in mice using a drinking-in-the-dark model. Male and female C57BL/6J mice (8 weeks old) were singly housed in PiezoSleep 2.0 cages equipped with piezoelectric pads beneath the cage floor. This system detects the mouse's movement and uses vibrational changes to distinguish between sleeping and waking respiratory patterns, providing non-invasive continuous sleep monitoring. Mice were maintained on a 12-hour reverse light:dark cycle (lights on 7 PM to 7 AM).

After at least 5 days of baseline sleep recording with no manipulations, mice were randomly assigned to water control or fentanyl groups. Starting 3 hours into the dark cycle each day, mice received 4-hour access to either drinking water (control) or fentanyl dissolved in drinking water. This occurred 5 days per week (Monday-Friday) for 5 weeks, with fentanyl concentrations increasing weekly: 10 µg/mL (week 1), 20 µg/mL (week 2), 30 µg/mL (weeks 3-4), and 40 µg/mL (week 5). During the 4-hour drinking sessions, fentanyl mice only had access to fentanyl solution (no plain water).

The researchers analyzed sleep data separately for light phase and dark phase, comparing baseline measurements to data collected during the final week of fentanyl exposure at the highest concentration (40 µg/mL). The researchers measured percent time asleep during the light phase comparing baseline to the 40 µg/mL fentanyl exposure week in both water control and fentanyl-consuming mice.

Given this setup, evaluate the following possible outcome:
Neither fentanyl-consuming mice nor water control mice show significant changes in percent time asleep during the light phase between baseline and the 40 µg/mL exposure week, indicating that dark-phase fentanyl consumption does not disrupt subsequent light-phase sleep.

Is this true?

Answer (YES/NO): YES